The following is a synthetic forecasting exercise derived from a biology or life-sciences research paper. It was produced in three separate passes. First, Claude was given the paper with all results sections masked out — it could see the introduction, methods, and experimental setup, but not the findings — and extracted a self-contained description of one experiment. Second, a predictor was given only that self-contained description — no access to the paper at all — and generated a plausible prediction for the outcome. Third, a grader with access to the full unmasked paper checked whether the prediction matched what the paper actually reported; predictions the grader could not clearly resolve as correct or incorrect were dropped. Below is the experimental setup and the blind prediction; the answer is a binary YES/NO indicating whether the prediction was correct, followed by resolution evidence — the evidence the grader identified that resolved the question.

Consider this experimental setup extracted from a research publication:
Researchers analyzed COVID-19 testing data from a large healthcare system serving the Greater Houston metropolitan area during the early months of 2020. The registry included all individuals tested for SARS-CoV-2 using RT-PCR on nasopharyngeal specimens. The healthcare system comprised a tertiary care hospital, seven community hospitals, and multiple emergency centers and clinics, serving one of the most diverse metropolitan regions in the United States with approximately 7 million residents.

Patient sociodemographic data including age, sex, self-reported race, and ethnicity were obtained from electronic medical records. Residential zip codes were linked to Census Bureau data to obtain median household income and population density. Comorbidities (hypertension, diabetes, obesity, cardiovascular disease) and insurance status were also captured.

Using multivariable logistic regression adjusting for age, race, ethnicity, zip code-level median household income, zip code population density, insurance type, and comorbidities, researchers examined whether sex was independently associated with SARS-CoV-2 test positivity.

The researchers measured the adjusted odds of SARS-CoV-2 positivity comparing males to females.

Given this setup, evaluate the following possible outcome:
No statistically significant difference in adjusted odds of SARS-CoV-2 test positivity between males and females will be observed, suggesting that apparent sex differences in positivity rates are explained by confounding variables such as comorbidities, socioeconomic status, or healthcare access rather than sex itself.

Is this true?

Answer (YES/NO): NO